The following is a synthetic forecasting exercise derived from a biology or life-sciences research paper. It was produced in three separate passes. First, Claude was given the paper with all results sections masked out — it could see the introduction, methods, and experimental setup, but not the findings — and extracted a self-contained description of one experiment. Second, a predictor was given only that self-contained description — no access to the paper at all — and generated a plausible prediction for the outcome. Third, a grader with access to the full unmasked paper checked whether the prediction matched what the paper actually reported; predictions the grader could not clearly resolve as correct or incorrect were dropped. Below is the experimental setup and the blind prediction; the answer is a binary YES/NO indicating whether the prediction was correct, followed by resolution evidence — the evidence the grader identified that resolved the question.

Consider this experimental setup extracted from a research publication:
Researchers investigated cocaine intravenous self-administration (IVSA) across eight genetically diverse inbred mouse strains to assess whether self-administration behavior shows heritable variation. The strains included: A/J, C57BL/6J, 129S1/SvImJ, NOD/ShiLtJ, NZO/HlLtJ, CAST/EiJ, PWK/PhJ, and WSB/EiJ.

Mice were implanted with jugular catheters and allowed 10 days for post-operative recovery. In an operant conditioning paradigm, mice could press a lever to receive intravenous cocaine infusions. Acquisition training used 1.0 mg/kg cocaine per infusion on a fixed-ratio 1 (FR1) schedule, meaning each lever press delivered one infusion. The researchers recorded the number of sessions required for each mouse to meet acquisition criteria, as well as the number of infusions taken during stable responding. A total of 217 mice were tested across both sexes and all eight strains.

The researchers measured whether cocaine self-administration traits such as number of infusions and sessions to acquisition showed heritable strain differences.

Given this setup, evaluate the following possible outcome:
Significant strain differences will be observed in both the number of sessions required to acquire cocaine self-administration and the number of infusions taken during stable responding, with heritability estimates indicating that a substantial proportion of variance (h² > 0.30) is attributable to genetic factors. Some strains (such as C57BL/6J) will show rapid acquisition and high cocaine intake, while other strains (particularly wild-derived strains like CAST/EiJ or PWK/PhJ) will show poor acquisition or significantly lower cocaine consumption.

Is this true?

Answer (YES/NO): NO